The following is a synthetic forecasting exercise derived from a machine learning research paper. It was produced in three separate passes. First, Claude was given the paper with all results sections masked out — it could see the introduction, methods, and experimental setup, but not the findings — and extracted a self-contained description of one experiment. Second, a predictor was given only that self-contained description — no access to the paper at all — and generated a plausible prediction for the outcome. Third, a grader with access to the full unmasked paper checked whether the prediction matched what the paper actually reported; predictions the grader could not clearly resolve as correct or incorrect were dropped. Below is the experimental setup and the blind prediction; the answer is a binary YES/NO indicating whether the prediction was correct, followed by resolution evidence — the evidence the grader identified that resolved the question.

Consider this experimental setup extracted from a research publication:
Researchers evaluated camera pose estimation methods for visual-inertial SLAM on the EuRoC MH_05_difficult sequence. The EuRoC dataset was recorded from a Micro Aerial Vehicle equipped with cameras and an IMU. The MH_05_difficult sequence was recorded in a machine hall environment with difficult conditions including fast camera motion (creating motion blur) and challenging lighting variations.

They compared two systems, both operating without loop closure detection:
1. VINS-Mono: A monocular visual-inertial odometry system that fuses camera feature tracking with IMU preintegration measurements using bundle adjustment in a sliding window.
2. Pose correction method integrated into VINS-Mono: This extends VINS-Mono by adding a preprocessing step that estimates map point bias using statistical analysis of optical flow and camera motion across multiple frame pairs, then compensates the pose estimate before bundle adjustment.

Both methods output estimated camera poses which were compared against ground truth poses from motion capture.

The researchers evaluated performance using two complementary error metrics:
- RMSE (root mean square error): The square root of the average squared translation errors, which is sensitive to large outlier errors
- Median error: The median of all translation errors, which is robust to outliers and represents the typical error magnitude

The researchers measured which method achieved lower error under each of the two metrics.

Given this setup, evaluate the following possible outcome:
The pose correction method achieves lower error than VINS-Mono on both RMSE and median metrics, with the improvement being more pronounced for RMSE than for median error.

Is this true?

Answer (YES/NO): NO